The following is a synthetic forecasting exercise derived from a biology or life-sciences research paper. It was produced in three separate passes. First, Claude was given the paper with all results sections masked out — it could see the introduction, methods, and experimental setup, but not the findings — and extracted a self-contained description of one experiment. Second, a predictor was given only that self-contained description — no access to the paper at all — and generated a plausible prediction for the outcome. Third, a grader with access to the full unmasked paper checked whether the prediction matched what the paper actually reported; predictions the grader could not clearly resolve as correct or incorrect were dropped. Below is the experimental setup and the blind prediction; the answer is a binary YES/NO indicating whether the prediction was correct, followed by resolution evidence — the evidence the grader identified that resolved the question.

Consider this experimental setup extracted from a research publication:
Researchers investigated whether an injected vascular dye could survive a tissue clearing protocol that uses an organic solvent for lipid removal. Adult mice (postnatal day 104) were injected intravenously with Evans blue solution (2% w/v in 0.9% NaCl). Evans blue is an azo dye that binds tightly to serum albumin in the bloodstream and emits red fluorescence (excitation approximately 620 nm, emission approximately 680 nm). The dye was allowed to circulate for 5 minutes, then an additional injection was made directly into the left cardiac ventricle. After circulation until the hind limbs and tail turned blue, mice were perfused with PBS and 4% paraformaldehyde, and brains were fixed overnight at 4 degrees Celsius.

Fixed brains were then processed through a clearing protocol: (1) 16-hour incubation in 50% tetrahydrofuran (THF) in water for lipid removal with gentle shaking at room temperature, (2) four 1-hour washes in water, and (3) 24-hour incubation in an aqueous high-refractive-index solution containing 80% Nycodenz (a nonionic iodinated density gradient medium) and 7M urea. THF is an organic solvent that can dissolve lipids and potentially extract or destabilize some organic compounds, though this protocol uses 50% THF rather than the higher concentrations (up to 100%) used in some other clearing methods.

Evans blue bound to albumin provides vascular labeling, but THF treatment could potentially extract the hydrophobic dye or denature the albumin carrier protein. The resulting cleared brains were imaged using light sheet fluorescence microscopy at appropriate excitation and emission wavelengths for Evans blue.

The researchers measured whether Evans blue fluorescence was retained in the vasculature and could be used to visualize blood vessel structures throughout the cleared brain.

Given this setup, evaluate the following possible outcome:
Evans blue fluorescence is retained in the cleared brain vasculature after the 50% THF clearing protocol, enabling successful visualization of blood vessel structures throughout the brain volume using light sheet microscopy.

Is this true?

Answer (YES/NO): YES